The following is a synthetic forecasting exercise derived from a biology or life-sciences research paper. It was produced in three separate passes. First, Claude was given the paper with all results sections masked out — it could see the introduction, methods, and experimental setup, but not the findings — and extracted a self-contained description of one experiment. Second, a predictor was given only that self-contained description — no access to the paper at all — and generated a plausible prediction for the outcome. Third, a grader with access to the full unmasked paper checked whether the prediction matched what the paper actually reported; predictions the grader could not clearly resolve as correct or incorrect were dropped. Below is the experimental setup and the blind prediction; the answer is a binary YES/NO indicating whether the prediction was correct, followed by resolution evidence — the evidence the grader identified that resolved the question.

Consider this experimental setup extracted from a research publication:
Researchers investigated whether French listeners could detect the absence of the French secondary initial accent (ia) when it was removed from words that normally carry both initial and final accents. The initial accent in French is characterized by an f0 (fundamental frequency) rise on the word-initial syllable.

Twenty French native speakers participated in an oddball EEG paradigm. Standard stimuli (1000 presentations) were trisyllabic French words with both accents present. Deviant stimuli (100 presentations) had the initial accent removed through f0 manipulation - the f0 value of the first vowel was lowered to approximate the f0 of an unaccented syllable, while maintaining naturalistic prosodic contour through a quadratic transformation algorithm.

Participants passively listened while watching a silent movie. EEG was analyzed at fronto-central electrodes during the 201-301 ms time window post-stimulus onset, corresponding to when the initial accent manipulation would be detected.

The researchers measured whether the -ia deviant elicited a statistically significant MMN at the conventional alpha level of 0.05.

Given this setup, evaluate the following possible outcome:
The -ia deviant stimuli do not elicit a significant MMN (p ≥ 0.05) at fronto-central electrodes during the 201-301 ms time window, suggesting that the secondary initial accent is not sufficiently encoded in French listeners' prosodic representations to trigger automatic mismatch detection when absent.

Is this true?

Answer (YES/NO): NO